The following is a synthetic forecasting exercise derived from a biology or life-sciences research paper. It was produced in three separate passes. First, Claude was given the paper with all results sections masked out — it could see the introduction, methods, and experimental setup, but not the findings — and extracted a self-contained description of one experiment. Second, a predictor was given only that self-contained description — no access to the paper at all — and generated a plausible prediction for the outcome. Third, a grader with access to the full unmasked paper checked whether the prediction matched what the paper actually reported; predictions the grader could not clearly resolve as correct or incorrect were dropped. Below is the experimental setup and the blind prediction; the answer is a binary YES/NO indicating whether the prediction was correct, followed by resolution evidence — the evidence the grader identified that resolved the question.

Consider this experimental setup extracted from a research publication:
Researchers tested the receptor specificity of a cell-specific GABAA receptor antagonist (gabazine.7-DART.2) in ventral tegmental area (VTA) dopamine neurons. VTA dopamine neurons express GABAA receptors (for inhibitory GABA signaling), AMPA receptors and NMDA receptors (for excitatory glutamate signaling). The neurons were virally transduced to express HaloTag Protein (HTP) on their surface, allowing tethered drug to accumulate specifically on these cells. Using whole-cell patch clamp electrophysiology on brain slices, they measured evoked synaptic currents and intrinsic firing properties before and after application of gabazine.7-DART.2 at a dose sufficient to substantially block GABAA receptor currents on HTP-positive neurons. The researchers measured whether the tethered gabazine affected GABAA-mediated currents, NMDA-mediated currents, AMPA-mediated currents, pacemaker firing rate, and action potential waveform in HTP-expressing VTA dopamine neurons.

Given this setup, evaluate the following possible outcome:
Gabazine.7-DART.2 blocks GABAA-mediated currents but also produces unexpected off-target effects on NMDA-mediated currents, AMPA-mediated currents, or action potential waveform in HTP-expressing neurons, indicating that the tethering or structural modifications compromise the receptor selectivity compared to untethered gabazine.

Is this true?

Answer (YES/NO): NO